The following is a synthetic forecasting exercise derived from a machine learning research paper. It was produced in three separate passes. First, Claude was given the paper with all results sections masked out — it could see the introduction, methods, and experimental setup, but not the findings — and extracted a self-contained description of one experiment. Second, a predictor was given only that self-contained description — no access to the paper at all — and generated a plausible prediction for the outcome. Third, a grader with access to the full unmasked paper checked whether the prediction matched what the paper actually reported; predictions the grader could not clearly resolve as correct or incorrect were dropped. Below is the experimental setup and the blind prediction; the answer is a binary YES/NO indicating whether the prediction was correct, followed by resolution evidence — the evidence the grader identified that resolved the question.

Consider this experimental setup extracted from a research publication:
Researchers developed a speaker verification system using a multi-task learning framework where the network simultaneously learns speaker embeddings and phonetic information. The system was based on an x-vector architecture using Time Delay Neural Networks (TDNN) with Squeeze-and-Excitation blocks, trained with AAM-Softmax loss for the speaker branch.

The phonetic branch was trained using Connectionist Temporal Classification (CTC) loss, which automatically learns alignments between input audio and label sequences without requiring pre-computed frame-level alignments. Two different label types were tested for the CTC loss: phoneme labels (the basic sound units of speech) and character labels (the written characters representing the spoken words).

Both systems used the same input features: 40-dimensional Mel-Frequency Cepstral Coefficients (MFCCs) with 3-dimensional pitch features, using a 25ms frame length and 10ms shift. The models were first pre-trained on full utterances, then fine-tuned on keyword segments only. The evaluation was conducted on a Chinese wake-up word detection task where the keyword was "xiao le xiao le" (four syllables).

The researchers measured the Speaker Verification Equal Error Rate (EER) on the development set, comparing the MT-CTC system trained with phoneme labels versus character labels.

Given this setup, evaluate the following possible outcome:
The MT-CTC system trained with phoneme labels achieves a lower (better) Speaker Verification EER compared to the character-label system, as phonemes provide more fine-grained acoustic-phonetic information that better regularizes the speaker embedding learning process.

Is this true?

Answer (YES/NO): NO